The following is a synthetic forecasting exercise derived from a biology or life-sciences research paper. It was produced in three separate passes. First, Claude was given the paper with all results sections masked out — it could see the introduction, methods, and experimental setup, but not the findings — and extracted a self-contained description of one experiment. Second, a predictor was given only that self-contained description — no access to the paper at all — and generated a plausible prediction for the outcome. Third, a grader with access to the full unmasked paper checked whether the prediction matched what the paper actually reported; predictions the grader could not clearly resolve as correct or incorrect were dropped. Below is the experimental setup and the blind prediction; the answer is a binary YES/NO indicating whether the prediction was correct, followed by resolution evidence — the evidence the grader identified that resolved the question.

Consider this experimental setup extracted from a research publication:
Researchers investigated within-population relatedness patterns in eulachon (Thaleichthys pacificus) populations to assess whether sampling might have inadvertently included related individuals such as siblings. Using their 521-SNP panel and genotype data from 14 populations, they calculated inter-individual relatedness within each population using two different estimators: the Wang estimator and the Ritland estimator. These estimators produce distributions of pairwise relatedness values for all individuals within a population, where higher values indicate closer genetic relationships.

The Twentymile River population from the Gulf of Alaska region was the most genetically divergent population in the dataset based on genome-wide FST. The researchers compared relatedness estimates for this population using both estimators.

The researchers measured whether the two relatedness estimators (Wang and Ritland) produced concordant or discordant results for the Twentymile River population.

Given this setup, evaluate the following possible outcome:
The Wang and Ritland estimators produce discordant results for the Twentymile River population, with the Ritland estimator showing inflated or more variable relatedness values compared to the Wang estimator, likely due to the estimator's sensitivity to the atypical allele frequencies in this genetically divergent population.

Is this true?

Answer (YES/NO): NO